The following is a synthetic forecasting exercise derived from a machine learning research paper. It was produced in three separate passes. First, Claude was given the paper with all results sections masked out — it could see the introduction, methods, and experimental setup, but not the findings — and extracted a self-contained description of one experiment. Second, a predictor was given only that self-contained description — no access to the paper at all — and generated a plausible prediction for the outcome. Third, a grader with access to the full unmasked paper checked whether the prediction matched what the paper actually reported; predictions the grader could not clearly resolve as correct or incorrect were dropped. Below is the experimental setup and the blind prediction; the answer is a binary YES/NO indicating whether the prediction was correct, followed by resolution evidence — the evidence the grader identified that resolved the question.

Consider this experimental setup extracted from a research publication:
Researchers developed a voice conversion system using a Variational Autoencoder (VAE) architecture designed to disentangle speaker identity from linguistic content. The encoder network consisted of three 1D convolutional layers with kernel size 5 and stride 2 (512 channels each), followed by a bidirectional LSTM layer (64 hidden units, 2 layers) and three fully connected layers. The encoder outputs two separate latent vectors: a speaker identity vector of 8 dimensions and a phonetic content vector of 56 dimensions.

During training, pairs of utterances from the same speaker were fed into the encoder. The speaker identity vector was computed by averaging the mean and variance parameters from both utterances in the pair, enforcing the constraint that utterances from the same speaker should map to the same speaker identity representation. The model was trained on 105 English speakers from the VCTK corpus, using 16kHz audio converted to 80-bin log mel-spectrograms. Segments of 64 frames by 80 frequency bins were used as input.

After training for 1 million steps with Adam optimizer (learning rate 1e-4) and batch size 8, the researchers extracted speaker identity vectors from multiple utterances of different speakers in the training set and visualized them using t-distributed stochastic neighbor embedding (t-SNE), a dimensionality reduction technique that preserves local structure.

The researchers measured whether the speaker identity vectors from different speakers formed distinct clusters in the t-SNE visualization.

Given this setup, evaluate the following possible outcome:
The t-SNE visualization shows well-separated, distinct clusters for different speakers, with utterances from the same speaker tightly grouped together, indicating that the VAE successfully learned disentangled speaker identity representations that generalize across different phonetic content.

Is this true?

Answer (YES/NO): YES